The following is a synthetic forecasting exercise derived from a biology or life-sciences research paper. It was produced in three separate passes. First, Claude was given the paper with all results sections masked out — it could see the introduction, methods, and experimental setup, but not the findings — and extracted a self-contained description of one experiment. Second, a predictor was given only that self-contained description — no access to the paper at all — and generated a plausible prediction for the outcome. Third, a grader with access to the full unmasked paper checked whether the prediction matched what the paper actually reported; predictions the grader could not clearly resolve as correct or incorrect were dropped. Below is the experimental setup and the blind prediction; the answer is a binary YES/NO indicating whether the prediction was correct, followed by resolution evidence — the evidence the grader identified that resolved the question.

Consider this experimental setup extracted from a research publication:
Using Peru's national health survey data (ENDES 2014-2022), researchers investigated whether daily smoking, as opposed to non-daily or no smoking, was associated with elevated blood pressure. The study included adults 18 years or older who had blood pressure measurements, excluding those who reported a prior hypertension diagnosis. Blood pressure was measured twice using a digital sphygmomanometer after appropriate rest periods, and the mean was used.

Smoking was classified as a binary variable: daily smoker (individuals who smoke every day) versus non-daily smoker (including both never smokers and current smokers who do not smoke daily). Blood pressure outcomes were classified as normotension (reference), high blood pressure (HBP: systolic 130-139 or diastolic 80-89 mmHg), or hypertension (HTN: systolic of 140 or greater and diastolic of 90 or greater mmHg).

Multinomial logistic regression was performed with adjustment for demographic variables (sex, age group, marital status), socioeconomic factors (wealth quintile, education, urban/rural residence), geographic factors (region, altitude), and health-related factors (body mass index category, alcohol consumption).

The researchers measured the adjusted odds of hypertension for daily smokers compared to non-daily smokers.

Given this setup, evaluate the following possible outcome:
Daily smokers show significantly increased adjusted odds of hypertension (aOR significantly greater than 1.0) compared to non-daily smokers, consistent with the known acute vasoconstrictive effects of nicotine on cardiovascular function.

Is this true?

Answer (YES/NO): YES